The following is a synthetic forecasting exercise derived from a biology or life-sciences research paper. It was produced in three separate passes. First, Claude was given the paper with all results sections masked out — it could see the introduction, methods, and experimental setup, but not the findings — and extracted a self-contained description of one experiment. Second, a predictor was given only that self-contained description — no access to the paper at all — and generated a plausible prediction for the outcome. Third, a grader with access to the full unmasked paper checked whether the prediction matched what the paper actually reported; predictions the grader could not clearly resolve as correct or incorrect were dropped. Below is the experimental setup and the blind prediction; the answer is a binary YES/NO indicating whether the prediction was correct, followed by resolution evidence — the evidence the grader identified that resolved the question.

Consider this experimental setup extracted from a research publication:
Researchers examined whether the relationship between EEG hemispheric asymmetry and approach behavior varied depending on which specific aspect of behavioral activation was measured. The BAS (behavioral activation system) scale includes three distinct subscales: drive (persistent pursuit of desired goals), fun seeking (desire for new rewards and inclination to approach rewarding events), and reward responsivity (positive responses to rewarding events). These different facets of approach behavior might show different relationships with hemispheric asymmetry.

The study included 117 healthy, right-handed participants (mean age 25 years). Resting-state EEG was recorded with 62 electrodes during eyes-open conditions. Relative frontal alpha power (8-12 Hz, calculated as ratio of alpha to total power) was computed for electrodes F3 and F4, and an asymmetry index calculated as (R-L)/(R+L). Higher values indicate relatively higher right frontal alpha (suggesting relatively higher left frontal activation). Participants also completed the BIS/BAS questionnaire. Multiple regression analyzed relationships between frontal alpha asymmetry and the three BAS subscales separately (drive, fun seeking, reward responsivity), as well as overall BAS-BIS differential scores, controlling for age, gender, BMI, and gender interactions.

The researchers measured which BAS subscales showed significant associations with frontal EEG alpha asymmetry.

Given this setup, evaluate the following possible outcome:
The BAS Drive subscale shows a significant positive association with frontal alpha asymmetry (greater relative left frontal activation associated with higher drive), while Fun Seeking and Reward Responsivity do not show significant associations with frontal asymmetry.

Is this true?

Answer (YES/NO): NO